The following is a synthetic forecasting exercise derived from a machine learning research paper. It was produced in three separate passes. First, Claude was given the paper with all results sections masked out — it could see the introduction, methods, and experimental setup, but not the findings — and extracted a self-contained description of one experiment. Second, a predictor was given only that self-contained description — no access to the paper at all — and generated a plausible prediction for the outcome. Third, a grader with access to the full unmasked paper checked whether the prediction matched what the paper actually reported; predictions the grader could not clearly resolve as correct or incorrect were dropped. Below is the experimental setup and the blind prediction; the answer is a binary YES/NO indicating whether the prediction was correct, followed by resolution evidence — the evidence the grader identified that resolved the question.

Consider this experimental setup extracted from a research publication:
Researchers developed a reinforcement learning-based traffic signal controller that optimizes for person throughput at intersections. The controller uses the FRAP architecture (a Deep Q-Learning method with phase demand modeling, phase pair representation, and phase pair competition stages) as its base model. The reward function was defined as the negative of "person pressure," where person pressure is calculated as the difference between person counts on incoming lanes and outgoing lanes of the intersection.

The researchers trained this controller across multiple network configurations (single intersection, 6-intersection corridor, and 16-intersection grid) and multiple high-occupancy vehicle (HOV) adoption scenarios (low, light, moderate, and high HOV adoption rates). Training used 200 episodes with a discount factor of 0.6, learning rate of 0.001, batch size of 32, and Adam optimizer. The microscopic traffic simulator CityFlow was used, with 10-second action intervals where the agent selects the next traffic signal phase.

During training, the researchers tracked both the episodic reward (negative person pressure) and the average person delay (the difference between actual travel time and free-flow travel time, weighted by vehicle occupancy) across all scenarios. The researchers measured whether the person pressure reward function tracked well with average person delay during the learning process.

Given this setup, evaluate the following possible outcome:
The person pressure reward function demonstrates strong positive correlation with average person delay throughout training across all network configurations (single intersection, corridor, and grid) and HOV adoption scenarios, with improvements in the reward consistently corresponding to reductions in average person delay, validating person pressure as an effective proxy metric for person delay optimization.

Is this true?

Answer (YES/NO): YES